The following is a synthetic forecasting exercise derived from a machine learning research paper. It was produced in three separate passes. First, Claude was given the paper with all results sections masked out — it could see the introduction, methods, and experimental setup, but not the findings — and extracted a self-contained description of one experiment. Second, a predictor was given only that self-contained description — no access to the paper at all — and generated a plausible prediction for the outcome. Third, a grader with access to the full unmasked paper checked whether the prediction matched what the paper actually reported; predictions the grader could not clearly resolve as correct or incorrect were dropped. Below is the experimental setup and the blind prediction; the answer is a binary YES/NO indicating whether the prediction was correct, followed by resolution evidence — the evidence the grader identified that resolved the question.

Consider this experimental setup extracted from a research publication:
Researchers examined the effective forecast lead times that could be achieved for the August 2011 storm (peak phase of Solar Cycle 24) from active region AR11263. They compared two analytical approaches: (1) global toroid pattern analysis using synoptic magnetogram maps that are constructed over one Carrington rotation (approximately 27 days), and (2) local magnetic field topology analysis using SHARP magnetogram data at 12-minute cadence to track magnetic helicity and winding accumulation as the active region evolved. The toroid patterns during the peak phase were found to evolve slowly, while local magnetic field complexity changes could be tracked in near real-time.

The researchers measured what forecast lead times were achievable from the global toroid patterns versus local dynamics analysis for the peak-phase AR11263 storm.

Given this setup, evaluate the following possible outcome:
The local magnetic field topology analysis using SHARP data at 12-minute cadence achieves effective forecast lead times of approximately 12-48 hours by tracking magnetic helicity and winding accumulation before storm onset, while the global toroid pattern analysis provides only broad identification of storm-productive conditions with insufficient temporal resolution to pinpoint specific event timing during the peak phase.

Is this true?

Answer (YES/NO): NO